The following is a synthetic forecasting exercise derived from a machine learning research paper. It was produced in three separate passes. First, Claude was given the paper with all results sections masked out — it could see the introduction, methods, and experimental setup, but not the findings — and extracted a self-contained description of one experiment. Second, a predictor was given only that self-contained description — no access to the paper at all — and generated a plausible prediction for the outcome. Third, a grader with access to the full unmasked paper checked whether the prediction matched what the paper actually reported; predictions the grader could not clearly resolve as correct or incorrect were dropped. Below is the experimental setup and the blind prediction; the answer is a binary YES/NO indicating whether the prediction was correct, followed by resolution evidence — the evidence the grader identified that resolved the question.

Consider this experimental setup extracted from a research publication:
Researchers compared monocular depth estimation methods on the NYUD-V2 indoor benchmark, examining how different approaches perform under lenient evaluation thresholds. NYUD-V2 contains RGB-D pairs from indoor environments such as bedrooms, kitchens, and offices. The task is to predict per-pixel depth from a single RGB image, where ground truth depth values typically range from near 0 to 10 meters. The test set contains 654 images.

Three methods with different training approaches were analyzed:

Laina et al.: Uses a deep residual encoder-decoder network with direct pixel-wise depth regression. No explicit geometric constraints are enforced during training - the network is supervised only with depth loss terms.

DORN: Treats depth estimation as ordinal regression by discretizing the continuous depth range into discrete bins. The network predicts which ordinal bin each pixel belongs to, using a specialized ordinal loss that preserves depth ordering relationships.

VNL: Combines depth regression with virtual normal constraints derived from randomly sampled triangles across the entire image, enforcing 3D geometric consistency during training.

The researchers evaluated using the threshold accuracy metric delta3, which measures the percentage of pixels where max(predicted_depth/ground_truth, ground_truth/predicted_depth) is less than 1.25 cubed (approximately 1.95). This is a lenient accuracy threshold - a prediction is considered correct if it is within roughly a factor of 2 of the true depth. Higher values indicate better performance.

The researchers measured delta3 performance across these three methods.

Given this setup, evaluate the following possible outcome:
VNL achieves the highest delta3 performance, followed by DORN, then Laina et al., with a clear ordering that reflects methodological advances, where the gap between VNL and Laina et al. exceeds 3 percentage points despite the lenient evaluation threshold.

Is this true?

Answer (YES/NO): NO